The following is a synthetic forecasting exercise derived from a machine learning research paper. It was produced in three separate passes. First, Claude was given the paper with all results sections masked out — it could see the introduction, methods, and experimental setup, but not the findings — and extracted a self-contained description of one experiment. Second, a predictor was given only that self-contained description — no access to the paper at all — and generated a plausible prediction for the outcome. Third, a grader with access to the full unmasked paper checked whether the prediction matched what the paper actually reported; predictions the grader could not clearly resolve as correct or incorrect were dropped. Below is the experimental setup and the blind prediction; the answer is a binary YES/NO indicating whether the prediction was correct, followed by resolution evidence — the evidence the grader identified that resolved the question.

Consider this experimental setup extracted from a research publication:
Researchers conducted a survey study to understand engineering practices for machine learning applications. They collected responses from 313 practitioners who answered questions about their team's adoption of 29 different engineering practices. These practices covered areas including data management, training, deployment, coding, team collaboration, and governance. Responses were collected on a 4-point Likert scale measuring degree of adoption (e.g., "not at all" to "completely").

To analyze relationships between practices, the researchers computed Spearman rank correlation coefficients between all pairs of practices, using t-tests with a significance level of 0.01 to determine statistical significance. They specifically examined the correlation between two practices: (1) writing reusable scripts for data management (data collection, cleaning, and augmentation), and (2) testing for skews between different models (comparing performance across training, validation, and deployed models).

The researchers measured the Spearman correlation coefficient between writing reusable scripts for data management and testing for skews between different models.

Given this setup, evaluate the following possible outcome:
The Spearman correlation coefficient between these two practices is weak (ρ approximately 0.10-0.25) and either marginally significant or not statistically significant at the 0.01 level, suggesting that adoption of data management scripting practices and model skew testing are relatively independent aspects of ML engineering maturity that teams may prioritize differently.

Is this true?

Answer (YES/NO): NO